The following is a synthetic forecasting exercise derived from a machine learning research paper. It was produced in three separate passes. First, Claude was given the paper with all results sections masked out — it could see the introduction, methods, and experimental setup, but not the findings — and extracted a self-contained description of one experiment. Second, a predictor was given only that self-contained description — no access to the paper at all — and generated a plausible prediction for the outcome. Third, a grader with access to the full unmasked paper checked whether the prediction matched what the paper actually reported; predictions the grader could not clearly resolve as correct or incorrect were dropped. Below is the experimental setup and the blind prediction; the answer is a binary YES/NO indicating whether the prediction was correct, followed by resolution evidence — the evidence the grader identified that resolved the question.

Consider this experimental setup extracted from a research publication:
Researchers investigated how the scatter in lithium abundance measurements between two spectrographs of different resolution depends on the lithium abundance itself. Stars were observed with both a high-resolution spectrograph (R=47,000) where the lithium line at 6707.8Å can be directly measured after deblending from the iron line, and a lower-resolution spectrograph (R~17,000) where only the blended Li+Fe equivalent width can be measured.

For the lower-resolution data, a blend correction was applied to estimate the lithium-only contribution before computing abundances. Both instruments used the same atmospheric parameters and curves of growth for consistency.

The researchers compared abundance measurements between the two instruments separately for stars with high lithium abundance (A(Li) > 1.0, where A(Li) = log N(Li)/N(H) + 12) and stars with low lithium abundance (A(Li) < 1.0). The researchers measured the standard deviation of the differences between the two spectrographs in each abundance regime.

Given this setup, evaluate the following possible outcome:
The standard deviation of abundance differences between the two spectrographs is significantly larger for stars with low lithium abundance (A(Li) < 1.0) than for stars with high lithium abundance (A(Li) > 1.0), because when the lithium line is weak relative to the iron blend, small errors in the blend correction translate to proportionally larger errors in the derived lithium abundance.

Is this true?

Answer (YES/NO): YES